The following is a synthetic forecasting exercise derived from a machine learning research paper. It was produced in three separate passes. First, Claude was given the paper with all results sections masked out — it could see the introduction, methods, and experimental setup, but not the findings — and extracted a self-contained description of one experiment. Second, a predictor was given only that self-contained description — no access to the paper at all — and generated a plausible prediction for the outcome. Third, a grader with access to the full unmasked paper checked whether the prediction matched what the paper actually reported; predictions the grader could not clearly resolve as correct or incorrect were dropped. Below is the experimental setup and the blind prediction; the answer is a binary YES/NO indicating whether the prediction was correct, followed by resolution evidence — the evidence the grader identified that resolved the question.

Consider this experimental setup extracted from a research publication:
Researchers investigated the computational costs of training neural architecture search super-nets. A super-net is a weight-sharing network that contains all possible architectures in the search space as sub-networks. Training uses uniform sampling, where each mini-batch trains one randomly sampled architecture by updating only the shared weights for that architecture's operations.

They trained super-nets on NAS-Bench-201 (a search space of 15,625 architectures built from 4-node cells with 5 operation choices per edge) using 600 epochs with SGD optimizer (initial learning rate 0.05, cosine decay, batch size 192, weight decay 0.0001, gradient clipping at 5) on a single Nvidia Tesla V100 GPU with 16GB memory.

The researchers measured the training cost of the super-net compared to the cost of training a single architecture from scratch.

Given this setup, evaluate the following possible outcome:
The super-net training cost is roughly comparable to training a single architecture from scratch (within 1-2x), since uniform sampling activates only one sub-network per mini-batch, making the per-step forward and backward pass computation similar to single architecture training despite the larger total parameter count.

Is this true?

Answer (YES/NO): YES